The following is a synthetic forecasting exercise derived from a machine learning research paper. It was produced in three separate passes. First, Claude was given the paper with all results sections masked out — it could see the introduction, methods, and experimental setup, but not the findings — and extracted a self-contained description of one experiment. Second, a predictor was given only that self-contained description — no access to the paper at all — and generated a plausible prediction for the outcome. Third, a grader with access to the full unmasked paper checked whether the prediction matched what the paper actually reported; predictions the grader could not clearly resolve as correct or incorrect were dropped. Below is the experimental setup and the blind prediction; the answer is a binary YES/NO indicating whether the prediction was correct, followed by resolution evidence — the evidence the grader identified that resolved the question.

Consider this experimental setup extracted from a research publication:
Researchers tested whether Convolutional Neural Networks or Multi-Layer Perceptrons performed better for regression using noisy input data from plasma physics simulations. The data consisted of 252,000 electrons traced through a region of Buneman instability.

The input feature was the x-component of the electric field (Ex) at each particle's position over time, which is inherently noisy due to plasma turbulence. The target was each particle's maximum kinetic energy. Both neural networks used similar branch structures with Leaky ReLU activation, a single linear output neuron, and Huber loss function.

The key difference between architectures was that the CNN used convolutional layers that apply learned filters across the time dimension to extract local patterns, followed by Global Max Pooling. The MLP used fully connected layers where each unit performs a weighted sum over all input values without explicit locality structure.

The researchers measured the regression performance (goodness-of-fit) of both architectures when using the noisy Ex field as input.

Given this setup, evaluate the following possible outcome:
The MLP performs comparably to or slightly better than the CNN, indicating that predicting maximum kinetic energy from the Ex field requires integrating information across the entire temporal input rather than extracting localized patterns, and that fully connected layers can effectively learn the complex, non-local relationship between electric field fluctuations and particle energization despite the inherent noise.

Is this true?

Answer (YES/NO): NO